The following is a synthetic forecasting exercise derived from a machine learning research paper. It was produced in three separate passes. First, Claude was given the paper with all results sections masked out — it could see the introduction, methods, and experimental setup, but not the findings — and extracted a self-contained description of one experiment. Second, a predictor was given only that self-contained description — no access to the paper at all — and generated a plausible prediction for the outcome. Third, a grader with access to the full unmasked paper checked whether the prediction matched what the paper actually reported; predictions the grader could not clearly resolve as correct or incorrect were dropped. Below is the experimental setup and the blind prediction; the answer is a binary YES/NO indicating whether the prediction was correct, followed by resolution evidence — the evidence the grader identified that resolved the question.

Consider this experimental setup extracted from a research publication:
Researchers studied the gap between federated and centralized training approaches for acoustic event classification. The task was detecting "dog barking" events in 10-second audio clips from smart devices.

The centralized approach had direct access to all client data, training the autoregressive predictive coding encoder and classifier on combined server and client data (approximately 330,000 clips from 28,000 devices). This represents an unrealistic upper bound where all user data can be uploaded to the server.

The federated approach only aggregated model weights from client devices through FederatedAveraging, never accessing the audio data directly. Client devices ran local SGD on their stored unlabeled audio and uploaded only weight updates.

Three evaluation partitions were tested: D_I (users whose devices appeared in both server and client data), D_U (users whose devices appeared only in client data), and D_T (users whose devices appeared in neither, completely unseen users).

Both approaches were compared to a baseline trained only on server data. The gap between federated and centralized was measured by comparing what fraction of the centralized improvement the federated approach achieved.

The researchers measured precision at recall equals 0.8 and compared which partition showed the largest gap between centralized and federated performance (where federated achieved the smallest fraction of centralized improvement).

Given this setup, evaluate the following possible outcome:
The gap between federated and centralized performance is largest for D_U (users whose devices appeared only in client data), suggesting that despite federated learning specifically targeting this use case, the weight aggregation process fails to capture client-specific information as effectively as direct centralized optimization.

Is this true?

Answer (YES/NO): YES